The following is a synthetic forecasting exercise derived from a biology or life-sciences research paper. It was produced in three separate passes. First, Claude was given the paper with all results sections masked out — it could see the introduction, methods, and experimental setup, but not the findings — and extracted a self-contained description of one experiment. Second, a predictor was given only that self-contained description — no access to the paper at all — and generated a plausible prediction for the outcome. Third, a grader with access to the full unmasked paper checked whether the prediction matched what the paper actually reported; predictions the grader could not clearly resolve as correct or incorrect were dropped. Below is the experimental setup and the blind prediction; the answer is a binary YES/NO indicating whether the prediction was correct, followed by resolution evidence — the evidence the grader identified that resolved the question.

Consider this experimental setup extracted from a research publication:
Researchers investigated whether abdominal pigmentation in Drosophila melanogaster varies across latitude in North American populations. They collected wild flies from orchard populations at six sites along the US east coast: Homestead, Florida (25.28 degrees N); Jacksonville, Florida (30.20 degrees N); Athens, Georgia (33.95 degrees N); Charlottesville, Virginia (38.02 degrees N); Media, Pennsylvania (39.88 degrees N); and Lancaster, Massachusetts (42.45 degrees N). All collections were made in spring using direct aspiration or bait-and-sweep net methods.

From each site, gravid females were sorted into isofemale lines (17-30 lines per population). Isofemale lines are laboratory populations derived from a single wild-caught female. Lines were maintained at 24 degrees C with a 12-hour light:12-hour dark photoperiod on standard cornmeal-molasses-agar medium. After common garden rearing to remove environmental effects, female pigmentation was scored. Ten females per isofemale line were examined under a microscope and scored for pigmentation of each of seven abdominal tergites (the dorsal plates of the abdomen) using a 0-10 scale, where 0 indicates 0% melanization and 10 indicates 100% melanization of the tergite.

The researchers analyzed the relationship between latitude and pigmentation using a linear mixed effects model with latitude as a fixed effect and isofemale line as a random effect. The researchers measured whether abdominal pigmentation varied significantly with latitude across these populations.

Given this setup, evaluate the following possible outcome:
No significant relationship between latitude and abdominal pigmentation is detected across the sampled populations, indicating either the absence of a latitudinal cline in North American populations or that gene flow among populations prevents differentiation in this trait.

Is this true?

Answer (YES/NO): NO